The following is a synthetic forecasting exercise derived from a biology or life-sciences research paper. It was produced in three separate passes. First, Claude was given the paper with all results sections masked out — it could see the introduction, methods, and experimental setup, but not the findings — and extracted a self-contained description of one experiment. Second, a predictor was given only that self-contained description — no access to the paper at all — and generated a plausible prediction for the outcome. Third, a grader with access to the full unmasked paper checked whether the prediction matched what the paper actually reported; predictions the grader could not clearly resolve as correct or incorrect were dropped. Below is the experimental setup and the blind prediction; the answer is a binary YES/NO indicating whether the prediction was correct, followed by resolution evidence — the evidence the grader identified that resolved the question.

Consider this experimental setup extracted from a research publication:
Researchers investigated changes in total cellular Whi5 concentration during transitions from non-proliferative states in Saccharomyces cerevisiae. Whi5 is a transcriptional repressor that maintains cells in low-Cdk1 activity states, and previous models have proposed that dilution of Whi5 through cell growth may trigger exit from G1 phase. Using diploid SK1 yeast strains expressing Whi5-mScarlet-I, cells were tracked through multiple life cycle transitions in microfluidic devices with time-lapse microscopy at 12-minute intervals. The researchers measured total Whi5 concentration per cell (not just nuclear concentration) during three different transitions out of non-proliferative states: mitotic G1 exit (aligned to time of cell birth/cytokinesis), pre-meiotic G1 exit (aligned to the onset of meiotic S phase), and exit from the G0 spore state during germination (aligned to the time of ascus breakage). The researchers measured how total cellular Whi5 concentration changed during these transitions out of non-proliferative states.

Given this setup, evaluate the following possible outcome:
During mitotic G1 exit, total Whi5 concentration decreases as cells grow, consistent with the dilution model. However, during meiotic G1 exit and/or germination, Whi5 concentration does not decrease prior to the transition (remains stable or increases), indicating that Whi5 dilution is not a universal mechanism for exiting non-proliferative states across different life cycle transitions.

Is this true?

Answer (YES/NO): NO